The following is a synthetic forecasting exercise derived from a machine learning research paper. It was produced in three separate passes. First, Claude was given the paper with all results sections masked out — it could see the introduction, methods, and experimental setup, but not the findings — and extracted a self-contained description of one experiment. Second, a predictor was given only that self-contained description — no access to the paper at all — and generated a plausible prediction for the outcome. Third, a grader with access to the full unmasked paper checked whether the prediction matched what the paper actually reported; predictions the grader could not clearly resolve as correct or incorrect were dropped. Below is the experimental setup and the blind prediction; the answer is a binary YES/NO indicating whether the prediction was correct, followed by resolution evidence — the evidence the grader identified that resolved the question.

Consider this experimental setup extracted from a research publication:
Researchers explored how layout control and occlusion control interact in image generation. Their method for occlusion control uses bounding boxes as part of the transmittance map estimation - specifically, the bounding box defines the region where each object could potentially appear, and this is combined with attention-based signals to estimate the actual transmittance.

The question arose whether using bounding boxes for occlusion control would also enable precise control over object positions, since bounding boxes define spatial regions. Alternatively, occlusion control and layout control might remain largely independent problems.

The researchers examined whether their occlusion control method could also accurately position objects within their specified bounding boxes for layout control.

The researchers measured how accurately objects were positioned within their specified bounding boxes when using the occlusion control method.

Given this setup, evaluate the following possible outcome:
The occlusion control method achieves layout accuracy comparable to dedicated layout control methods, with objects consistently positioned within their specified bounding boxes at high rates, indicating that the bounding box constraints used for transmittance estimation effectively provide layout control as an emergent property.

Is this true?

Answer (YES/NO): NO